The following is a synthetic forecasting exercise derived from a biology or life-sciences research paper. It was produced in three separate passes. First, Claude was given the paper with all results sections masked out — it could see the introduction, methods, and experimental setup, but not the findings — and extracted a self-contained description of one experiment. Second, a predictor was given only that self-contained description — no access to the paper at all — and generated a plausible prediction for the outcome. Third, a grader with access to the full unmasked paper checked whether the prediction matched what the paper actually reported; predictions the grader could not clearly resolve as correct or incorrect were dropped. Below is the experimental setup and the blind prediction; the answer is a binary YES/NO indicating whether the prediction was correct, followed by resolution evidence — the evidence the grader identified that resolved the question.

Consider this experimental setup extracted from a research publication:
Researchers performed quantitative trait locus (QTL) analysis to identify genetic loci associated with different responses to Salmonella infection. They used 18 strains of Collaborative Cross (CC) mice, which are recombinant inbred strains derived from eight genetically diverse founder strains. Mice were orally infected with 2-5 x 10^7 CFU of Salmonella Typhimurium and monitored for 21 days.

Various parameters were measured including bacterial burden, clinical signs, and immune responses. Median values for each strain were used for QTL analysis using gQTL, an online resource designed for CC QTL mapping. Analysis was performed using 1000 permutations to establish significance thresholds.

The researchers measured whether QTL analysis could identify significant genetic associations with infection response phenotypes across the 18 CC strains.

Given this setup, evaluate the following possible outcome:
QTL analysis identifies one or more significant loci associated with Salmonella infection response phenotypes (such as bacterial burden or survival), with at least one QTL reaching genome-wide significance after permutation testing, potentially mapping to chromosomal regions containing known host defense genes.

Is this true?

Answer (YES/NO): YES